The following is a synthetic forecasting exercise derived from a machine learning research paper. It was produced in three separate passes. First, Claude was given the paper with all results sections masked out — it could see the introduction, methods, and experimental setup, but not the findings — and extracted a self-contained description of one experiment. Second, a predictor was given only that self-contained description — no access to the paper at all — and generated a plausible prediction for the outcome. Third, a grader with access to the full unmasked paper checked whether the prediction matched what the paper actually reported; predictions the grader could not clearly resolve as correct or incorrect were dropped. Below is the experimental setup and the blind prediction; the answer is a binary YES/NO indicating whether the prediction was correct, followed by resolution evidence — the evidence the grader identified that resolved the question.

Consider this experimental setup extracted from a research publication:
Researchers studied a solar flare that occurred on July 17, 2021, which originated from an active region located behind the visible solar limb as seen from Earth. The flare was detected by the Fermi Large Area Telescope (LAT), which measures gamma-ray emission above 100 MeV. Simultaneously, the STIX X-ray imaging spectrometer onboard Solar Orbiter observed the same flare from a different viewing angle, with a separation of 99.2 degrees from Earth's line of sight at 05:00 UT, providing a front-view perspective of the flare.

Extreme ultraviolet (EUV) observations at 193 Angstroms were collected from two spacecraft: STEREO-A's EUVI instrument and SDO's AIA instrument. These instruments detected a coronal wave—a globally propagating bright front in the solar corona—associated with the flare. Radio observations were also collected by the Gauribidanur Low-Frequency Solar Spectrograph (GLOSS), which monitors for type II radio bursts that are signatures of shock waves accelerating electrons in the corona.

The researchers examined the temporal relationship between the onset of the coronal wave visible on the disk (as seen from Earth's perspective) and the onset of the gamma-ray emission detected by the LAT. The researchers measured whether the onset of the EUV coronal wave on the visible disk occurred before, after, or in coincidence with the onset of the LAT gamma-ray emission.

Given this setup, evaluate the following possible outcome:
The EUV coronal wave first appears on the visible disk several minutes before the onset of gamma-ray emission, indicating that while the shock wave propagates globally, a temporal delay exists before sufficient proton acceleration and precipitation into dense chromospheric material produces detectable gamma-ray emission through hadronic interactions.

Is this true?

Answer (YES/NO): NO